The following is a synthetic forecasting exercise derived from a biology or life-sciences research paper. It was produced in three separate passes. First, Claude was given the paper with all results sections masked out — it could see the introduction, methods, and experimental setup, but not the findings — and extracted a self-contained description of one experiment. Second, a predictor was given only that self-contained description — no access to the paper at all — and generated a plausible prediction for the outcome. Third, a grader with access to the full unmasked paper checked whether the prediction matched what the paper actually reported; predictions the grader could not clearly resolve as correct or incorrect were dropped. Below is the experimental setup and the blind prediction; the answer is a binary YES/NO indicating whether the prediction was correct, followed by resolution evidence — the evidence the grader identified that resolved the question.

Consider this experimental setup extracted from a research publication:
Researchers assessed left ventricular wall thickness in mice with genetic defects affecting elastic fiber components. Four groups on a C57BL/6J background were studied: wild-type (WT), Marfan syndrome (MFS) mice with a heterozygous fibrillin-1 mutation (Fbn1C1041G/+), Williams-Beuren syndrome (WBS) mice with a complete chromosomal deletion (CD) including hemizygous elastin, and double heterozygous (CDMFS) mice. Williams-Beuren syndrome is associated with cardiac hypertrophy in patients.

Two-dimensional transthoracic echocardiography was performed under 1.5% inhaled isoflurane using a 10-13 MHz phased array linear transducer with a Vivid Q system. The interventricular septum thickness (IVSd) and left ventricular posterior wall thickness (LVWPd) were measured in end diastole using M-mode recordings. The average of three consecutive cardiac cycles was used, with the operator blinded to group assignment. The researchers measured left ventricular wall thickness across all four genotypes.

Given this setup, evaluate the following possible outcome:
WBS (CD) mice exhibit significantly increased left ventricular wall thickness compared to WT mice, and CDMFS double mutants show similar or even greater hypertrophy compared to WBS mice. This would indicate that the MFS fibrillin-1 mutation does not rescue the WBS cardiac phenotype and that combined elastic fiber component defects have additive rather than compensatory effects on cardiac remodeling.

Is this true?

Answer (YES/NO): NO